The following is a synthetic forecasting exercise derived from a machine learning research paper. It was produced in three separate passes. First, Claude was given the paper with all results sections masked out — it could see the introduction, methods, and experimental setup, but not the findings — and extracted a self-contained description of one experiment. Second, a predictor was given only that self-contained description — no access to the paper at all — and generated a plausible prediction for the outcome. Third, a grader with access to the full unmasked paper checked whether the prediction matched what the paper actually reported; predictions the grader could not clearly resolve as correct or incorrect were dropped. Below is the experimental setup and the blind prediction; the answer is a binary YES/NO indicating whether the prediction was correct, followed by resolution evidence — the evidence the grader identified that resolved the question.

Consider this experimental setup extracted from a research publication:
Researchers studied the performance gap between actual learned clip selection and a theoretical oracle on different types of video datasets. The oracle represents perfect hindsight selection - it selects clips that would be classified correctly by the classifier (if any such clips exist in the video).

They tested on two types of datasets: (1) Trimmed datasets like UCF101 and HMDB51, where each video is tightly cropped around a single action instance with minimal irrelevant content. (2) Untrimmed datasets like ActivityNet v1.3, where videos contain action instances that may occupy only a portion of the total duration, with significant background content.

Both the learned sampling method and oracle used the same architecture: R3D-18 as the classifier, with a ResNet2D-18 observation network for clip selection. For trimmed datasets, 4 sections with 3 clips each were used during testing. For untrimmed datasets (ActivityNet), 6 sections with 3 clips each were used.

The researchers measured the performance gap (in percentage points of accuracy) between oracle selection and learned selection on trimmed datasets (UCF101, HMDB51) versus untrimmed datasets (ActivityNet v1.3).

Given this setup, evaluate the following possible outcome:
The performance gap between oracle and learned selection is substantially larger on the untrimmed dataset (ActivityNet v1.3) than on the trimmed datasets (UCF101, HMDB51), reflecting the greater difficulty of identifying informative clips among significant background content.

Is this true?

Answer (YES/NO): YES